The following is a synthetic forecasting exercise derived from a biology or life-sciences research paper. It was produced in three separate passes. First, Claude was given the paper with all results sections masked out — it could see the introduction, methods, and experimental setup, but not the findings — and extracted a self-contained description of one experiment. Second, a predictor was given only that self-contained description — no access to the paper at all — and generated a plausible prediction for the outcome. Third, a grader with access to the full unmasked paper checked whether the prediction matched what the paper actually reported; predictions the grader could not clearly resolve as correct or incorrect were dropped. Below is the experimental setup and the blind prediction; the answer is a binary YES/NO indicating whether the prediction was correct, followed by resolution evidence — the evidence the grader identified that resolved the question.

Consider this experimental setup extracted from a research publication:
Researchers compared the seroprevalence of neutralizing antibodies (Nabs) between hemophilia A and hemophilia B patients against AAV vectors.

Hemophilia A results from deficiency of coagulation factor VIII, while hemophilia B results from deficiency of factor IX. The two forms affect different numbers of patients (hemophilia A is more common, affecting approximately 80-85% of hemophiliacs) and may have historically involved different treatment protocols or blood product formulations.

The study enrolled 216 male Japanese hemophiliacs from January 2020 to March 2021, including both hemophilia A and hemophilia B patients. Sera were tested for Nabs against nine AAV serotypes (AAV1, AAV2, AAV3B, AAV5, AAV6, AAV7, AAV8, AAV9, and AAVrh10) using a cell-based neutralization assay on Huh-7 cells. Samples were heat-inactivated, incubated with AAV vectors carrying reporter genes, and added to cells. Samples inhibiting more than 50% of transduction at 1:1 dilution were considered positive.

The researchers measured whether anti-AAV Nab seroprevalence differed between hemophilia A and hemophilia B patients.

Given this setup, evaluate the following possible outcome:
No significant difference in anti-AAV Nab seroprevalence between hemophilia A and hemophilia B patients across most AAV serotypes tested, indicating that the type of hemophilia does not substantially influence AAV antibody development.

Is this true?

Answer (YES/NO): NO